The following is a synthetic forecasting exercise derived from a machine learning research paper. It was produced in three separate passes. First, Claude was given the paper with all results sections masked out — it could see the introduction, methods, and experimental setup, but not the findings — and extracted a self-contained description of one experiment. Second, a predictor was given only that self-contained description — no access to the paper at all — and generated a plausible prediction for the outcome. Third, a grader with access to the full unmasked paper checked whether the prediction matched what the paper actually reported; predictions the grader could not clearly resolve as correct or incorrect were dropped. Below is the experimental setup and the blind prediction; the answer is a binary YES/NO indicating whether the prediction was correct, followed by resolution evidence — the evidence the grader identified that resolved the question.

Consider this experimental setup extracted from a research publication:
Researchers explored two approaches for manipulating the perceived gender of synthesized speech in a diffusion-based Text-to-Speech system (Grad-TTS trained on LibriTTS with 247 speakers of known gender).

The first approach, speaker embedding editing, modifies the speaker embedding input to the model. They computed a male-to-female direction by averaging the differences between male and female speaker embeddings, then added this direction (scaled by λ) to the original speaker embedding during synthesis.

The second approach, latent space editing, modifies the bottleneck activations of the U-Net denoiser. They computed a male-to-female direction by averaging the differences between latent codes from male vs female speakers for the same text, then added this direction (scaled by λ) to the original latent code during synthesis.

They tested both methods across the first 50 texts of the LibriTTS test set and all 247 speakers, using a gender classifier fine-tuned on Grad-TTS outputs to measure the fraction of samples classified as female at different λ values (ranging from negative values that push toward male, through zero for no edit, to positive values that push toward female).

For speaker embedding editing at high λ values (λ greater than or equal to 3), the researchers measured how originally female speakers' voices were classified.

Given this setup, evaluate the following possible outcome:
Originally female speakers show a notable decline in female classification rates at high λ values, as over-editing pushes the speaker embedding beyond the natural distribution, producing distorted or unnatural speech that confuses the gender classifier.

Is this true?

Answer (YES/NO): YES